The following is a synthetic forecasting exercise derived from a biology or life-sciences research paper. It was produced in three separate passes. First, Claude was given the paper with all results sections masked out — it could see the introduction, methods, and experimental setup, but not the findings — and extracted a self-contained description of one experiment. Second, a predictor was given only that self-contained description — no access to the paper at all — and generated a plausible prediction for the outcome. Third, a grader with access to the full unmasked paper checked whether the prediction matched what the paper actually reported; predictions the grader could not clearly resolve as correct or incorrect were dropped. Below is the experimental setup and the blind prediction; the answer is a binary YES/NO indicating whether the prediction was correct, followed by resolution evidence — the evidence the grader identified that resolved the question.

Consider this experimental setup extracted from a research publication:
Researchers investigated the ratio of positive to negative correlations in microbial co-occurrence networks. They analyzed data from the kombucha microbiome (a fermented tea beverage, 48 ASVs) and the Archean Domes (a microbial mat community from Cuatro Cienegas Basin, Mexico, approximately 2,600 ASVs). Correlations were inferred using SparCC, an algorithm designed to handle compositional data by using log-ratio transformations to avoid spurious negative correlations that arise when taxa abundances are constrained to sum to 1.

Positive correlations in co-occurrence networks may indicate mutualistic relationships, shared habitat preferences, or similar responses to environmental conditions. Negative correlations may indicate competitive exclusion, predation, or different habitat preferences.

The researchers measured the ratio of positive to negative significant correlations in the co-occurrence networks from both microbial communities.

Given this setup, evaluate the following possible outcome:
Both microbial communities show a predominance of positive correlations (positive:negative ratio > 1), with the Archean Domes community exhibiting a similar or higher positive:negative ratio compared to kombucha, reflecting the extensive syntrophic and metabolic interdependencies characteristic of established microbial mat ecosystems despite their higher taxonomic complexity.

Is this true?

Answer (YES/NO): NO